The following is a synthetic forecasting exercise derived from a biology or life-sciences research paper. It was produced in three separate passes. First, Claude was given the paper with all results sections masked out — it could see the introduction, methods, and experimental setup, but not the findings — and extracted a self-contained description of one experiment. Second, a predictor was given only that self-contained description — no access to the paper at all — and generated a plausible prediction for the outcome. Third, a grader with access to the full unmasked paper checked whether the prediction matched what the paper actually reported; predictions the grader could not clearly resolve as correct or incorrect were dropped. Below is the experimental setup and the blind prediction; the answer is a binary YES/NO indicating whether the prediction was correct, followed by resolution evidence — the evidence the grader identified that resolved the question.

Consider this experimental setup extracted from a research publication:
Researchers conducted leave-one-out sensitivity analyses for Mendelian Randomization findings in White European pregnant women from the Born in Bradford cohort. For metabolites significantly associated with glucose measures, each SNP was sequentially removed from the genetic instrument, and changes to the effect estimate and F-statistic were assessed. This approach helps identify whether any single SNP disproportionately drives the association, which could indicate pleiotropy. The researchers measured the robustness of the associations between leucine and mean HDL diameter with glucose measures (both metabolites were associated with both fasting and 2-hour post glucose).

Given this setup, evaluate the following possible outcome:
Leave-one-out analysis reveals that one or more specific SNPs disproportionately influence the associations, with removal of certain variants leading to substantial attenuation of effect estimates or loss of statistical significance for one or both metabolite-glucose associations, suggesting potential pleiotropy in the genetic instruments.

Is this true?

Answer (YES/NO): NO